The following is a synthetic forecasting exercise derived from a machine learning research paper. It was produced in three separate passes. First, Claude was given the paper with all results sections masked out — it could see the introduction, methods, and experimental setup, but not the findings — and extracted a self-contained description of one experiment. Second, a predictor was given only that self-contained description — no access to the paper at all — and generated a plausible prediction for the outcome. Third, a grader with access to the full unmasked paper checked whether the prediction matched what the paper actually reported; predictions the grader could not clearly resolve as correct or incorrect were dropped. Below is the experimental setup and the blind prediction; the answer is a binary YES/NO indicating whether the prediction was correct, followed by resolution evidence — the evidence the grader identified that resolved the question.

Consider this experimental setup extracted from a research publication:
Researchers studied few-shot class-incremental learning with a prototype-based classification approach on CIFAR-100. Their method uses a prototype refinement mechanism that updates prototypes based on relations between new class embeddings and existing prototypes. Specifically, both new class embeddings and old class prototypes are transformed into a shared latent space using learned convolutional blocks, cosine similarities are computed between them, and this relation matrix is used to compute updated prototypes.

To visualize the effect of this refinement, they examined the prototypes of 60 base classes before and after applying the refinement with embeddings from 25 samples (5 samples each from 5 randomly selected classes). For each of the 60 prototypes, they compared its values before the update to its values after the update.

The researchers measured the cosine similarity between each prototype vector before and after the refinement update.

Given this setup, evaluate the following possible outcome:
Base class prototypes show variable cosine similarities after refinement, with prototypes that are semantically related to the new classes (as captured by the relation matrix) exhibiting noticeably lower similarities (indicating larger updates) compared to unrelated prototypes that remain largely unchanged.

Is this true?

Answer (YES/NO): NO